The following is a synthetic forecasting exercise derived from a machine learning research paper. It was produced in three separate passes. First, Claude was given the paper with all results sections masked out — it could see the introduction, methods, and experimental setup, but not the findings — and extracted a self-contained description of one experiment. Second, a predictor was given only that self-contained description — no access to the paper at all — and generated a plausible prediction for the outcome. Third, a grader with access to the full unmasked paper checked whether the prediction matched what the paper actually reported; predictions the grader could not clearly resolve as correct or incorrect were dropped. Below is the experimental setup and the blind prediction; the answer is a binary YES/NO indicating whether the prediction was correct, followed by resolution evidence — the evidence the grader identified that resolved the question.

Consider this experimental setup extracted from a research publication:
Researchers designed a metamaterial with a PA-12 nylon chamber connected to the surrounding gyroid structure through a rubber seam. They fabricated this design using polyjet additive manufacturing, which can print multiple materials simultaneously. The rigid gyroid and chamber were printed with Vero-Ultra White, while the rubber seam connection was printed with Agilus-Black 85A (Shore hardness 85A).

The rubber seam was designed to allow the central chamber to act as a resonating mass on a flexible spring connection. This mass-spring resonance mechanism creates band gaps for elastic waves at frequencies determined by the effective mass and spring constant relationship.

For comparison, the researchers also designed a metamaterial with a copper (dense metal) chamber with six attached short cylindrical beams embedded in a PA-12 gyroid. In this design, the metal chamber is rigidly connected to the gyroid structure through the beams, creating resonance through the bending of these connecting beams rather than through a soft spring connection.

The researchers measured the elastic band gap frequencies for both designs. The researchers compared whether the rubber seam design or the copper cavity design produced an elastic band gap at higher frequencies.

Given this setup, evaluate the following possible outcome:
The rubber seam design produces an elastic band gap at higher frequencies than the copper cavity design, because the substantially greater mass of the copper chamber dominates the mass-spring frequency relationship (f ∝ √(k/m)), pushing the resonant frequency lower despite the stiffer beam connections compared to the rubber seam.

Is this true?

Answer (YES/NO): NO